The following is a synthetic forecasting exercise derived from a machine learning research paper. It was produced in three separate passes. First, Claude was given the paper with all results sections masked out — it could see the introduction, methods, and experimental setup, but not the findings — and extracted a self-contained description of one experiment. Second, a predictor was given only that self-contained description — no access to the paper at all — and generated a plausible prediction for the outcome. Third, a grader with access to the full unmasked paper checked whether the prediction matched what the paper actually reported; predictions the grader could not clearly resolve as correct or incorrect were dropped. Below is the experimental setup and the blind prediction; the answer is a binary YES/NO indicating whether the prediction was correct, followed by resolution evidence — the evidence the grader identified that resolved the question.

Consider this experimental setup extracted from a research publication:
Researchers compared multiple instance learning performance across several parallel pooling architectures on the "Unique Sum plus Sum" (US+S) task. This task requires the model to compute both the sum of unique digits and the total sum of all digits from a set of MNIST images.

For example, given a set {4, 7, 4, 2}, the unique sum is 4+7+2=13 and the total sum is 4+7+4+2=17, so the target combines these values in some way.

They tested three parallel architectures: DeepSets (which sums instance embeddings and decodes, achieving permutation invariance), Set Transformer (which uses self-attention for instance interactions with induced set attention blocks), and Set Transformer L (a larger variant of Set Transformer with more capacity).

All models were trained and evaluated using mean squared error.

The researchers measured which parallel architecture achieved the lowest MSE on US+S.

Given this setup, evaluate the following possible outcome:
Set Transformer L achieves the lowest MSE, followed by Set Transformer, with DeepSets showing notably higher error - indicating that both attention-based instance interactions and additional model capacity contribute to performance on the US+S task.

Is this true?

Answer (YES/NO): NO